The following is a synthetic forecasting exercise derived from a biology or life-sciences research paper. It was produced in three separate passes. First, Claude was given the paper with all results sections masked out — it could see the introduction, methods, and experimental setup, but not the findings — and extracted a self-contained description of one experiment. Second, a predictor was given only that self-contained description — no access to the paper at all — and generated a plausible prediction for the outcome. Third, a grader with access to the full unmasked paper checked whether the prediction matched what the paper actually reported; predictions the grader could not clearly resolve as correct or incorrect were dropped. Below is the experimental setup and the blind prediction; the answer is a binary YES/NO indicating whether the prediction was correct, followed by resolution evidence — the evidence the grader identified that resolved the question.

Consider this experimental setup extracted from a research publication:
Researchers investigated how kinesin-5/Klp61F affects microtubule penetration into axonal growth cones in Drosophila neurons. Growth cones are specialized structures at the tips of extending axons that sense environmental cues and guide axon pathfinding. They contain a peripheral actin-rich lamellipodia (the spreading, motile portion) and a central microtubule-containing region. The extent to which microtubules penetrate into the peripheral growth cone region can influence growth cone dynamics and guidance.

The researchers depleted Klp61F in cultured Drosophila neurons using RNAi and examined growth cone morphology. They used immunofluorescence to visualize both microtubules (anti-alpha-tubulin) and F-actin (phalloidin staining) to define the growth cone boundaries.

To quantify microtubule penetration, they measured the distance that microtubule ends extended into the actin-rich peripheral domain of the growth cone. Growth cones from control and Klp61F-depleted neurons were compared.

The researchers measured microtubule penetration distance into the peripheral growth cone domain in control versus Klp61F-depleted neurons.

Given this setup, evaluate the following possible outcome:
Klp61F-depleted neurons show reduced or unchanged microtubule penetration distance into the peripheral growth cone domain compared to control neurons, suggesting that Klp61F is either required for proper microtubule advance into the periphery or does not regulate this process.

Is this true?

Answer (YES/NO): NO